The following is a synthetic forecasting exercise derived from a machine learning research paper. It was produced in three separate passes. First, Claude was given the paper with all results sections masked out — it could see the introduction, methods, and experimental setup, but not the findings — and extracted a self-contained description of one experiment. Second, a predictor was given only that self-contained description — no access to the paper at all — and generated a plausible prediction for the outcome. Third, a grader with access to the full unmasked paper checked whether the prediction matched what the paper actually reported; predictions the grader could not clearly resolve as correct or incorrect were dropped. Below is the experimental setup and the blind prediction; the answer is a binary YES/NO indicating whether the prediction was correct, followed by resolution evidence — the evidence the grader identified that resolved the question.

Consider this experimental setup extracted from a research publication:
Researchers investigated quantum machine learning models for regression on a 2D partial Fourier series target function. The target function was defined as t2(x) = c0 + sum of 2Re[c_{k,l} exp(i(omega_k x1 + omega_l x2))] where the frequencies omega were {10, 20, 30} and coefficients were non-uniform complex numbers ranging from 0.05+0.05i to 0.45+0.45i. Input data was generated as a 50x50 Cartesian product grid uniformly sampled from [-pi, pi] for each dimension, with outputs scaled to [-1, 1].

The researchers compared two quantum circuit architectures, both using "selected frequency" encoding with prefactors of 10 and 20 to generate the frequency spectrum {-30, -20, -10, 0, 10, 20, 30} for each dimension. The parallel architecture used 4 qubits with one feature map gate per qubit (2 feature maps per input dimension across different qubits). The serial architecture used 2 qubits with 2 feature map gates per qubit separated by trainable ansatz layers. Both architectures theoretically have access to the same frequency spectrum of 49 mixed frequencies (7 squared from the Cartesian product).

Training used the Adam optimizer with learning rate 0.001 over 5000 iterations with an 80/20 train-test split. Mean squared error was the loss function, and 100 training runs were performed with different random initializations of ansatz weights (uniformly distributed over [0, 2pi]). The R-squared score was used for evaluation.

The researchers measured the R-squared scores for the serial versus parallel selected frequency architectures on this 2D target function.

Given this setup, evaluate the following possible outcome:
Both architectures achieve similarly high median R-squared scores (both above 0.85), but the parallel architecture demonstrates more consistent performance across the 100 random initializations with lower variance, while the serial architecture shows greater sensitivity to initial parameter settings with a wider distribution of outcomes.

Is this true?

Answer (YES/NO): NO